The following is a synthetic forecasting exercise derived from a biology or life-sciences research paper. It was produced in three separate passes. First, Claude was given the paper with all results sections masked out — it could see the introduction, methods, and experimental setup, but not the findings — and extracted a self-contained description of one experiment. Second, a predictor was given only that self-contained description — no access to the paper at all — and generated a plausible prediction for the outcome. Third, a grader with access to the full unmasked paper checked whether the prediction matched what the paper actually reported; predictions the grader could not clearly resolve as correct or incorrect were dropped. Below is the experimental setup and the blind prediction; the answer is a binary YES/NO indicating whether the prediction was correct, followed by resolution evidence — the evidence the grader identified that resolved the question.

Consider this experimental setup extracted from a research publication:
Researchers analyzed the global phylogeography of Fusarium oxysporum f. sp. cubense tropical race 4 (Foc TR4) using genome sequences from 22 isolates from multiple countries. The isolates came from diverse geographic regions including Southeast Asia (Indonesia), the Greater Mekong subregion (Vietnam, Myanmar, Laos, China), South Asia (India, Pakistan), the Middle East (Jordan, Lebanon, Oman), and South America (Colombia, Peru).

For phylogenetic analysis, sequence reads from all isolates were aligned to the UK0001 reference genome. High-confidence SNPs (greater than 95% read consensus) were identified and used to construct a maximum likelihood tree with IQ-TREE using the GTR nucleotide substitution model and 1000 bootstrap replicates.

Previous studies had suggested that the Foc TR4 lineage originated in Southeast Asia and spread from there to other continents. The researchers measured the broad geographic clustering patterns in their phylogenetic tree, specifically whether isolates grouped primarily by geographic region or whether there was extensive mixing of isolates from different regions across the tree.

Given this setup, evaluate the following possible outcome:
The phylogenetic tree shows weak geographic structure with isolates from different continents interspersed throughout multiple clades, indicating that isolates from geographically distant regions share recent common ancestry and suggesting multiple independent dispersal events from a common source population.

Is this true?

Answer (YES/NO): NO